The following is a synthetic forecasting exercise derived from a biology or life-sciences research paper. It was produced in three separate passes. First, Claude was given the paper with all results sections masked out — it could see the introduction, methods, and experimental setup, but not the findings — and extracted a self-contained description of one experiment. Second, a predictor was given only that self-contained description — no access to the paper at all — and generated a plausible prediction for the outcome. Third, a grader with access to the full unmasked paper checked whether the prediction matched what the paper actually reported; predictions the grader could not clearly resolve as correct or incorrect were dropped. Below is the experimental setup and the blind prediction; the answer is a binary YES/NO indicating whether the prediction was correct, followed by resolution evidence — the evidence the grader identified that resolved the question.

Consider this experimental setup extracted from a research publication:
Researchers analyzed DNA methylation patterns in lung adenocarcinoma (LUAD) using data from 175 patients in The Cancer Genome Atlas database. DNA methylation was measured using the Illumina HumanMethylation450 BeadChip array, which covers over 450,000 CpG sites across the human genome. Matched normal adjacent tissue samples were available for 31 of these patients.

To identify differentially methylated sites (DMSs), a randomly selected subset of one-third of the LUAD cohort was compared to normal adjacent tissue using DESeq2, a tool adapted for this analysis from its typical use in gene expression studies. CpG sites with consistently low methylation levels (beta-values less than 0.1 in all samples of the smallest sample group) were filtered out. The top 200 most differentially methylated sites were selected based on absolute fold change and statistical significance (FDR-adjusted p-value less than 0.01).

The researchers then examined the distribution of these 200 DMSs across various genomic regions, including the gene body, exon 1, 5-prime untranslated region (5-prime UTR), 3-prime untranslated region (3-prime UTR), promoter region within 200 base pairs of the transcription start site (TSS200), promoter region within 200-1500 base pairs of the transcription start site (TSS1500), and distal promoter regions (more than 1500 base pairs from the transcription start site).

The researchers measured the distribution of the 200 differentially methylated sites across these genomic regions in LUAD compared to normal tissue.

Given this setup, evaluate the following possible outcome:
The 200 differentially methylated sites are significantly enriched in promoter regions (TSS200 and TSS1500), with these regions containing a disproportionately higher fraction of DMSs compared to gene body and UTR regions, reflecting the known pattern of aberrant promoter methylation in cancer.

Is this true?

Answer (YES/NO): NO